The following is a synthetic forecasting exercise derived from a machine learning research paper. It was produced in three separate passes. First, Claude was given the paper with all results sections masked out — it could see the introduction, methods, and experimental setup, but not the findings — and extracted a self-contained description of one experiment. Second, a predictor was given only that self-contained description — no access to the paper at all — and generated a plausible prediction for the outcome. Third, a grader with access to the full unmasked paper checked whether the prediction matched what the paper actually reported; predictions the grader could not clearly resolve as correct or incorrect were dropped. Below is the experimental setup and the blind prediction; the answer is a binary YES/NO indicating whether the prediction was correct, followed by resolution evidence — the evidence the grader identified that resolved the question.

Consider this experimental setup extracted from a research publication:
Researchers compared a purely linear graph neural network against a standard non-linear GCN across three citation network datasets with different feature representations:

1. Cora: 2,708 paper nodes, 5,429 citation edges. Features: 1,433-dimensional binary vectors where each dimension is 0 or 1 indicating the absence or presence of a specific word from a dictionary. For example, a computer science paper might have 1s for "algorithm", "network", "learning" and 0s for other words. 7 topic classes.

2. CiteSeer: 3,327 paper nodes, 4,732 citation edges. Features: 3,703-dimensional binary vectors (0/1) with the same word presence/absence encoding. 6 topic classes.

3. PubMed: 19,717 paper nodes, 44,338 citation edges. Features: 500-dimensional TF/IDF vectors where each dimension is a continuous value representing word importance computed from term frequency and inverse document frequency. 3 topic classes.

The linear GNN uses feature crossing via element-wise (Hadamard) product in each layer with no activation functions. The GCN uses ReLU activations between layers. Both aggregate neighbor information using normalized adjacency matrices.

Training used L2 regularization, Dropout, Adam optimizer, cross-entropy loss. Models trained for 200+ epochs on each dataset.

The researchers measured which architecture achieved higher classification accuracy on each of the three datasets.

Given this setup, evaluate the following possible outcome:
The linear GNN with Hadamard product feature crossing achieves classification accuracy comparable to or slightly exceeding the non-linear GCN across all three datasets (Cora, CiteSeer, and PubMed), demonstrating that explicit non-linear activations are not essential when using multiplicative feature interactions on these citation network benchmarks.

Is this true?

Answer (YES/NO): YES